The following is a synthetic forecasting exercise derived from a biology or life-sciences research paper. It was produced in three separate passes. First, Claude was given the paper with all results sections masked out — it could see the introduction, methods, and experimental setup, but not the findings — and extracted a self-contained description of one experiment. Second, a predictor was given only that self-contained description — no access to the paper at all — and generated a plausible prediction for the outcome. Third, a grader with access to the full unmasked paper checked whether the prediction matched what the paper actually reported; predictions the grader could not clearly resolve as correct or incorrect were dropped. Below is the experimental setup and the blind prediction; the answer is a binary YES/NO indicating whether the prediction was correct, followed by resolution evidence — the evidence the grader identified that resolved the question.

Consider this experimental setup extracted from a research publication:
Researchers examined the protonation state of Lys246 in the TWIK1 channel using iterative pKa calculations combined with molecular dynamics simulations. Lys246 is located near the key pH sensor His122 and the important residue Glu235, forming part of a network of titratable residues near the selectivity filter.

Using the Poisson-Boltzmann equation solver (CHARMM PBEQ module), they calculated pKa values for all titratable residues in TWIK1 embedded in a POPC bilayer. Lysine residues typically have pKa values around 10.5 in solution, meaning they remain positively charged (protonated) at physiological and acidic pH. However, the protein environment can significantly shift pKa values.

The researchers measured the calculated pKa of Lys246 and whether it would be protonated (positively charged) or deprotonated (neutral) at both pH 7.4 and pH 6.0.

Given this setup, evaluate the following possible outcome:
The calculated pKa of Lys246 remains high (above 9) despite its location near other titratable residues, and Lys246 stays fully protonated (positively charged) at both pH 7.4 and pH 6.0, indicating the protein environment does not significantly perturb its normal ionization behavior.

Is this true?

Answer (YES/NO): NO